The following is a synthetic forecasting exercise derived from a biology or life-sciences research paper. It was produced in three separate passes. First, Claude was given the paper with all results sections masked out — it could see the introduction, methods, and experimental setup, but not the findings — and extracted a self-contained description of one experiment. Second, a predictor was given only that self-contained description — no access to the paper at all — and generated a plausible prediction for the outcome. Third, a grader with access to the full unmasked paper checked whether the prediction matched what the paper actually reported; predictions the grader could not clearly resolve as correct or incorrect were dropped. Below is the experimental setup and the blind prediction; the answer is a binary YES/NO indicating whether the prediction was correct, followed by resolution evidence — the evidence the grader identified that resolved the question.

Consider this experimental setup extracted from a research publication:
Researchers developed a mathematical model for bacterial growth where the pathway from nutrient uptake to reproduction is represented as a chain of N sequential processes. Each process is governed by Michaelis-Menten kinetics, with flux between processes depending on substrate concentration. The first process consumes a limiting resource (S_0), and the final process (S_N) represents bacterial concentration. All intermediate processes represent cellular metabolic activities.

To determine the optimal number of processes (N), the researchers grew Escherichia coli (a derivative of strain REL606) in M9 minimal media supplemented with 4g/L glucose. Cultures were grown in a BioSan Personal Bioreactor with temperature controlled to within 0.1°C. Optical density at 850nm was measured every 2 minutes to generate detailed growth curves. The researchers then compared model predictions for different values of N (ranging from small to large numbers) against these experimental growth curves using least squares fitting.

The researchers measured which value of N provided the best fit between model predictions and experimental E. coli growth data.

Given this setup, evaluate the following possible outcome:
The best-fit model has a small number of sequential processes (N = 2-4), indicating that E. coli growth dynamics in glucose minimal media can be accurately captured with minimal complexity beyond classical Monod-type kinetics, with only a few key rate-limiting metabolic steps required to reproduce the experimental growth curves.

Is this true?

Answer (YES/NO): NO